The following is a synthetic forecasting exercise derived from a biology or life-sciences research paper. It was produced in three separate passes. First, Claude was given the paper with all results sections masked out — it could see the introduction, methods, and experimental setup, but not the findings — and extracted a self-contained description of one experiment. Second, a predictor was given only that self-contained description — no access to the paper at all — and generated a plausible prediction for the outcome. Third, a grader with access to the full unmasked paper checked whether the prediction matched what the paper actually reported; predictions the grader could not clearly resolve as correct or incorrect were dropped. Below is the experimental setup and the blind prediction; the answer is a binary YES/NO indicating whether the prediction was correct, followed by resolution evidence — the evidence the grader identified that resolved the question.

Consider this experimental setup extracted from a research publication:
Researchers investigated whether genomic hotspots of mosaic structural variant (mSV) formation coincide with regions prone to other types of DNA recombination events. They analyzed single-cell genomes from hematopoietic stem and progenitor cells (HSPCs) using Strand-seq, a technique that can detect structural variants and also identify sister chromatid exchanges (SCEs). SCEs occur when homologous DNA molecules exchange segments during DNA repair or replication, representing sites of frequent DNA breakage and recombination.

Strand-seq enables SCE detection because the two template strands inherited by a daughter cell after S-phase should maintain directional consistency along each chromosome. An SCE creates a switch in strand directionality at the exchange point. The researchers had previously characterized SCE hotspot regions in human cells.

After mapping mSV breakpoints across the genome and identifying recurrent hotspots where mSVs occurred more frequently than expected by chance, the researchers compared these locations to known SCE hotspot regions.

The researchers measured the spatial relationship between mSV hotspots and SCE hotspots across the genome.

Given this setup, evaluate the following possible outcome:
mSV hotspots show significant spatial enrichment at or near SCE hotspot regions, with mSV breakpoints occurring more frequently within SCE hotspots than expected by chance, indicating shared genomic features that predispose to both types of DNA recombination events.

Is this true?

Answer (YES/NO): YES